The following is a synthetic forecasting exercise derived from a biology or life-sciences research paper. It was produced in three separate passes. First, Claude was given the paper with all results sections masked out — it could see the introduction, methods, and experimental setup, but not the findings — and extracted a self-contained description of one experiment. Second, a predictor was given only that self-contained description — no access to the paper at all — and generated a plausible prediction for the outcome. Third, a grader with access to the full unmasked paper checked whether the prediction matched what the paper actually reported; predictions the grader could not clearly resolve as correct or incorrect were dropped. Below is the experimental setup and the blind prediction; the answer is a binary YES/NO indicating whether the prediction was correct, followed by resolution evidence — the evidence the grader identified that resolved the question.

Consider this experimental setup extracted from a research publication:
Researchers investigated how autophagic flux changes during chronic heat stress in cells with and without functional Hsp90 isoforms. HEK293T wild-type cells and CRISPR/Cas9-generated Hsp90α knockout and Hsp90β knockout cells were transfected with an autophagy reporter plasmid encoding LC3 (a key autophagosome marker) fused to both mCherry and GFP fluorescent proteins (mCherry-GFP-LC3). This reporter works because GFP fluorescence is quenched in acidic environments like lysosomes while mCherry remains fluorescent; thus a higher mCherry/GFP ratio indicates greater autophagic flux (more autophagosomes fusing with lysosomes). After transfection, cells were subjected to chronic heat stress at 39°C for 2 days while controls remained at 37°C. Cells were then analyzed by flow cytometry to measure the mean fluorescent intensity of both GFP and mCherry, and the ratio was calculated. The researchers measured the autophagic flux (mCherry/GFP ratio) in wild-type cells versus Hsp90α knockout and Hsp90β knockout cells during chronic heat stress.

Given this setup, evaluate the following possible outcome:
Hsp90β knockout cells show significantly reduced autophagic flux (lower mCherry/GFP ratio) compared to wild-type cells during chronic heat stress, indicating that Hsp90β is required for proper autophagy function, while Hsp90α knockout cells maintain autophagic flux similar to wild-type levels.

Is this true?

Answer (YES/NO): NO